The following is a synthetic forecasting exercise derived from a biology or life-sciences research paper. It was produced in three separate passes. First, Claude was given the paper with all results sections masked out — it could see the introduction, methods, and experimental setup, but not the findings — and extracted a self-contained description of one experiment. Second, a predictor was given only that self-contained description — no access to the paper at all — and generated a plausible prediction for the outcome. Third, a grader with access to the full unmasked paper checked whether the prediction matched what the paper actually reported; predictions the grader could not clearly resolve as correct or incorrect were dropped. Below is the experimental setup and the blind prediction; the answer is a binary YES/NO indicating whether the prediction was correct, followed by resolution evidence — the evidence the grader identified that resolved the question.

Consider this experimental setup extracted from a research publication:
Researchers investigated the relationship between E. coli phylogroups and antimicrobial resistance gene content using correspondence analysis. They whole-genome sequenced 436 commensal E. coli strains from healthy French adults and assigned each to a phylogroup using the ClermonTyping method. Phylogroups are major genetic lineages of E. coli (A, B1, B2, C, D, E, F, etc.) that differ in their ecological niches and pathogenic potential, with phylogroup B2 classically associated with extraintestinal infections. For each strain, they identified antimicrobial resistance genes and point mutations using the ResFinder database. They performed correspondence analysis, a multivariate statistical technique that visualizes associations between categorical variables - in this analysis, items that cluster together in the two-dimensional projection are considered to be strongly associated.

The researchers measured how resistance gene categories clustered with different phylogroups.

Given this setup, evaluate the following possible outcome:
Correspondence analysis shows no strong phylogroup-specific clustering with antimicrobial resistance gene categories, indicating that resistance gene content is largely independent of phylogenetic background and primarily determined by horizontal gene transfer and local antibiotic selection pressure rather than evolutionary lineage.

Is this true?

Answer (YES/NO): NO